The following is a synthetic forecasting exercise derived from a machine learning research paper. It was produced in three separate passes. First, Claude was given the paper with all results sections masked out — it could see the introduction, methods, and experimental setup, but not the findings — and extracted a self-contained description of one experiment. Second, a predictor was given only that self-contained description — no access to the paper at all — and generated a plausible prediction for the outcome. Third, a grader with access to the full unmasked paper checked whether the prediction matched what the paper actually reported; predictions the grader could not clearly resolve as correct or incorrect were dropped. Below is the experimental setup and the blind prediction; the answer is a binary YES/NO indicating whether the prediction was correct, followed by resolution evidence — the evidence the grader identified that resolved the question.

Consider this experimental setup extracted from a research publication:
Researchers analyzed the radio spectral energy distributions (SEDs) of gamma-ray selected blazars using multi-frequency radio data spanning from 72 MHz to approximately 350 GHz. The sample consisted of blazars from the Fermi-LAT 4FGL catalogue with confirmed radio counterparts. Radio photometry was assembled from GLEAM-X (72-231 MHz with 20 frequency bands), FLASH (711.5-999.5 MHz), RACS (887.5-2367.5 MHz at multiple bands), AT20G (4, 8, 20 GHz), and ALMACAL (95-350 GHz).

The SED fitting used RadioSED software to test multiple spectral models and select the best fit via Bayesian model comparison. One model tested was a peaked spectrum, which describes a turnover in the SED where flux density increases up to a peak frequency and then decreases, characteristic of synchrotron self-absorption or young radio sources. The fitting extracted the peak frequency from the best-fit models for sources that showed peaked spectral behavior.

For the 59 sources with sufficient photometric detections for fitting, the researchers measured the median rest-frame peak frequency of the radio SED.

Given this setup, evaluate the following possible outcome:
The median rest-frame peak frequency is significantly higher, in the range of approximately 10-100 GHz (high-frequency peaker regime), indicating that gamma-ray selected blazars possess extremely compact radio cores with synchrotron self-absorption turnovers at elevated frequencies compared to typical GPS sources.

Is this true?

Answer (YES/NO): NO